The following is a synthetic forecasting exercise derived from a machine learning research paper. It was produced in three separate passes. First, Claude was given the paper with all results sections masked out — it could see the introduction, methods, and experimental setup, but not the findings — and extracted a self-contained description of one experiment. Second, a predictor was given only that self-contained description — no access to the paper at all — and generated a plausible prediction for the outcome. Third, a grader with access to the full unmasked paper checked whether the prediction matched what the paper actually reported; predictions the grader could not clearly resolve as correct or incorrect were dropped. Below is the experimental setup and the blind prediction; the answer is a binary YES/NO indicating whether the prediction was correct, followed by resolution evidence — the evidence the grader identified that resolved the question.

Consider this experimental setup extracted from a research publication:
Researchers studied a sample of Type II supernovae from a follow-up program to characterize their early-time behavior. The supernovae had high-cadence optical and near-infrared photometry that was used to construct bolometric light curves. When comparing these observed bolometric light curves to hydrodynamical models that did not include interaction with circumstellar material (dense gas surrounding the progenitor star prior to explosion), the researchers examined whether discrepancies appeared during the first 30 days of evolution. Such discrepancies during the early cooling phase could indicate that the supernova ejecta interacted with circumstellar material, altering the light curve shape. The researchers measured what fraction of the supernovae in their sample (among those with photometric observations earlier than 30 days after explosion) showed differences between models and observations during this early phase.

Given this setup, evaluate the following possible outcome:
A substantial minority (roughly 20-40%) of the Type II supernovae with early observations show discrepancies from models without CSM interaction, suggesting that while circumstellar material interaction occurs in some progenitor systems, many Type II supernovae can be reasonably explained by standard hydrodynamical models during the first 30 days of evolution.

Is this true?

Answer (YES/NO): NO